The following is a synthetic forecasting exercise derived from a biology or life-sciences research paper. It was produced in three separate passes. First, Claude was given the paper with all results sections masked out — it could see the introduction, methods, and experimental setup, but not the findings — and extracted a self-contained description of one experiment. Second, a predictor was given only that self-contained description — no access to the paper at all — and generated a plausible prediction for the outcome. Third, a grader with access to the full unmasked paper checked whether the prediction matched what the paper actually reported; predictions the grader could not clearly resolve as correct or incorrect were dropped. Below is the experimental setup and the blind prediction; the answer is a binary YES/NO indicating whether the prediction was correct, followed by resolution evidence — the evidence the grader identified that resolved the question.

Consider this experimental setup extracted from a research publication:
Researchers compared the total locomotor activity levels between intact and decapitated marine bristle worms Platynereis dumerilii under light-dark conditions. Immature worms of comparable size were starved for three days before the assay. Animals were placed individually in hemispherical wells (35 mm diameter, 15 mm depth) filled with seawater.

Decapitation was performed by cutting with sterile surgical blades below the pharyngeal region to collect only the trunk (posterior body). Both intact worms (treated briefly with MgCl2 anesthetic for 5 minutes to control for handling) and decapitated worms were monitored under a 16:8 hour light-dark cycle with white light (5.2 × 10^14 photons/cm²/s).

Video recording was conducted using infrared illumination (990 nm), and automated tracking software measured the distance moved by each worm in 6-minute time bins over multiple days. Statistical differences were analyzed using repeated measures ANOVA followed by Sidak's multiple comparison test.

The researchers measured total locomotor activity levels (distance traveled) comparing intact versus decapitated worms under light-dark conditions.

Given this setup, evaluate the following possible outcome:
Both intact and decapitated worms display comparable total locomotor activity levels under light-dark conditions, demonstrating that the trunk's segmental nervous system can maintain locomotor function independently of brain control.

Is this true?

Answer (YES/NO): NO